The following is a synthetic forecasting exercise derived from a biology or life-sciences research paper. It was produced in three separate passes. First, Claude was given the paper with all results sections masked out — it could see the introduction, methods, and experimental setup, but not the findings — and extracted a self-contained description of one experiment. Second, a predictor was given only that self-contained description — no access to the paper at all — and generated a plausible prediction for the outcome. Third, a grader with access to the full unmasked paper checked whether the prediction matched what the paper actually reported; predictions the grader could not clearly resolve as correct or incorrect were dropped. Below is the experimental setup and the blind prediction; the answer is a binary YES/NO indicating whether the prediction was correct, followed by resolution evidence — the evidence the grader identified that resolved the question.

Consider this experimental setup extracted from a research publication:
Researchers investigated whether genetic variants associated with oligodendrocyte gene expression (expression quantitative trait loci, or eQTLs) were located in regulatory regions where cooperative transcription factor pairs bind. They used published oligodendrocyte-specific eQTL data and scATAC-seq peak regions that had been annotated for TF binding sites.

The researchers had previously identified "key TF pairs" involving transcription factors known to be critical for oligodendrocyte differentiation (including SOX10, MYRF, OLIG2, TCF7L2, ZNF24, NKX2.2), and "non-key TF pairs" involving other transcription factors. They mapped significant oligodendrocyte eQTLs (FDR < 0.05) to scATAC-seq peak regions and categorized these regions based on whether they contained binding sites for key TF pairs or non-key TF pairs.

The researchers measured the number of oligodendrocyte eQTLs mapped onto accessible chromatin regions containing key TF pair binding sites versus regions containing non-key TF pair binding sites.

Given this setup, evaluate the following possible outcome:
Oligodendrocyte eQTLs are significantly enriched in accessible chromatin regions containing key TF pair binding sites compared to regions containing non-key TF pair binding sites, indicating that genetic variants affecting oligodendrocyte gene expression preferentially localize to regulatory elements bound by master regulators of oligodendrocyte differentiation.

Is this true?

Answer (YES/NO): NO